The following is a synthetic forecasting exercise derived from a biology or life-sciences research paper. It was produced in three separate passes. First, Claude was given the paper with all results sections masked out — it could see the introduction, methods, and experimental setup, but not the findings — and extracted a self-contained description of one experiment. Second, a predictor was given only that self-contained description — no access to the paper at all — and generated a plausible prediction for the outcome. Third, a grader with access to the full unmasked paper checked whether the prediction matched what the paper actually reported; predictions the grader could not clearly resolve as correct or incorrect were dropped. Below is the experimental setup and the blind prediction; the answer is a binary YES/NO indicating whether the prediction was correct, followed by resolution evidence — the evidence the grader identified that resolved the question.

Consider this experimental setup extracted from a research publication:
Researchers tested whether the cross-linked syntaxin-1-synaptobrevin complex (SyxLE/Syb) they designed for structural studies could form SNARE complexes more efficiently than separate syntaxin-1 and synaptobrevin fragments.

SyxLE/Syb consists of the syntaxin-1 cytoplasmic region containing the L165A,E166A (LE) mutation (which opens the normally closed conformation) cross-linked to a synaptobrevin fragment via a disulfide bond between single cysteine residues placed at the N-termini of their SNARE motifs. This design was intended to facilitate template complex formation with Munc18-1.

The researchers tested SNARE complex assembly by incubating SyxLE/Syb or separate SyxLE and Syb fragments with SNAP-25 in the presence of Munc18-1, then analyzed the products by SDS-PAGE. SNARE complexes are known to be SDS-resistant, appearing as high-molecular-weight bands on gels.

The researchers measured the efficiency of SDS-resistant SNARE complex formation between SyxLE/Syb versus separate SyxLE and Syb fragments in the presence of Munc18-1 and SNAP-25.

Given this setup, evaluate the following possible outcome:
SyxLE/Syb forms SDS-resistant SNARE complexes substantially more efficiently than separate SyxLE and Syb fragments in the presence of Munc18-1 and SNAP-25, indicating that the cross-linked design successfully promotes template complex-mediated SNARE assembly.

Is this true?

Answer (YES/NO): YES